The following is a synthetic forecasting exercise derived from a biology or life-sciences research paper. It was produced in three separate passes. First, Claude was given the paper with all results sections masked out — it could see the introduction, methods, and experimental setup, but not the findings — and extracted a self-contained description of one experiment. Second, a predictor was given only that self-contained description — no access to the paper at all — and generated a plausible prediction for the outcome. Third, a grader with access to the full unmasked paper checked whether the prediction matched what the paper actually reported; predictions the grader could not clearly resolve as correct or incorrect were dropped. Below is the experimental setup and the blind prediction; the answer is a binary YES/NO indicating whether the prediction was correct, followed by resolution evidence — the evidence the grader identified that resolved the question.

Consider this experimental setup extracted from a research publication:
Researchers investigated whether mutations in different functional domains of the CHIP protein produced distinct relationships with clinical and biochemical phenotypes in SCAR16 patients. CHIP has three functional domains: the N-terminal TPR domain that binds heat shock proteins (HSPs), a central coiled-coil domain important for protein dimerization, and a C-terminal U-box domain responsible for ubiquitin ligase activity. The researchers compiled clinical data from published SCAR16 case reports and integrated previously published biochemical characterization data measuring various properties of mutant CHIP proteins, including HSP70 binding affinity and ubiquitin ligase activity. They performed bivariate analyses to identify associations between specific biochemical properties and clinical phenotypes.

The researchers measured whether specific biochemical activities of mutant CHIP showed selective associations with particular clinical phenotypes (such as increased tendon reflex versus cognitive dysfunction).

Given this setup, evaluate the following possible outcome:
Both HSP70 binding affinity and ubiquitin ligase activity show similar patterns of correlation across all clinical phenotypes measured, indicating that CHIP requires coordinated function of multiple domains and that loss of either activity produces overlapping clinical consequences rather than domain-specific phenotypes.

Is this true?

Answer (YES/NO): NO